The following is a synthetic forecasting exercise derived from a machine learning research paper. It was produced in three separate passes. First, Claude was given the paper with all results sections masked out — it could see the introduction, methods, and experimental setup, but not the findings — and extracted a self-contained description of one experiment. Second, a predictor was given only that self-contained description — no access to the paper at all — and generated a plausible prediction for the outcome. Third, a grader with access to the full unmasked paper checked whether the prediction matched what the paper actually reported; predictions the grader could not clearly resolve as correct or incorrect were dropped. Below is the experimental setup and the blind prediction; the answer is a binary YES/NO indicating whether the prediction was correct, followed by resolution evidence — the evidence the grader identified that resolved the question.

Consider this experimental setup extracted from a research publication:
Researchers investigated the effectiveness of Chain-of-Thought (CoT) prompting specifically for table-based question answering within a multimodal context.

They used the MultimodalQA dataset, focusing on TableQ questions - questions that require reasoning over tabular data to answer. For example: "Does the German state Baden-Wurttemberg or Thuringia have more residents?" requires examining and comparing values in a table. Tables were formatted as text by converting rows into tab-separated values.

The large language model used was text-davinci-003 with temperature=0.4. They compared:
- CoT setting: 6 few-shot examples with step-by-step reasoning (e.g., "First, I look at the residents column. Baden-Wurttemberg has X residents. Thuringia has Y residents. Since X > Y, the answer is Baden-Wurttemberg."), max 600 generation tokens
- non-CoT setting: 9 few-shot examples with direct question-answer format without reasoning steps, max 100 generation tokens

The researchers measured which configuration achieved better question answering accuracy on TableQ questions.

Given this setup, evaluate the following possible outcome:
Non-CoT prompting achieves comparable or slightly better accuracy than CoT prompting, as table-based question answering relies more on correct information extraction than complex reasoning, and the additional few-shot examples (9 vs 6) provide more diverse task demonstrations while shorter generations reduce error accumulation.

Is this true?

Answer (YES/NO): NO